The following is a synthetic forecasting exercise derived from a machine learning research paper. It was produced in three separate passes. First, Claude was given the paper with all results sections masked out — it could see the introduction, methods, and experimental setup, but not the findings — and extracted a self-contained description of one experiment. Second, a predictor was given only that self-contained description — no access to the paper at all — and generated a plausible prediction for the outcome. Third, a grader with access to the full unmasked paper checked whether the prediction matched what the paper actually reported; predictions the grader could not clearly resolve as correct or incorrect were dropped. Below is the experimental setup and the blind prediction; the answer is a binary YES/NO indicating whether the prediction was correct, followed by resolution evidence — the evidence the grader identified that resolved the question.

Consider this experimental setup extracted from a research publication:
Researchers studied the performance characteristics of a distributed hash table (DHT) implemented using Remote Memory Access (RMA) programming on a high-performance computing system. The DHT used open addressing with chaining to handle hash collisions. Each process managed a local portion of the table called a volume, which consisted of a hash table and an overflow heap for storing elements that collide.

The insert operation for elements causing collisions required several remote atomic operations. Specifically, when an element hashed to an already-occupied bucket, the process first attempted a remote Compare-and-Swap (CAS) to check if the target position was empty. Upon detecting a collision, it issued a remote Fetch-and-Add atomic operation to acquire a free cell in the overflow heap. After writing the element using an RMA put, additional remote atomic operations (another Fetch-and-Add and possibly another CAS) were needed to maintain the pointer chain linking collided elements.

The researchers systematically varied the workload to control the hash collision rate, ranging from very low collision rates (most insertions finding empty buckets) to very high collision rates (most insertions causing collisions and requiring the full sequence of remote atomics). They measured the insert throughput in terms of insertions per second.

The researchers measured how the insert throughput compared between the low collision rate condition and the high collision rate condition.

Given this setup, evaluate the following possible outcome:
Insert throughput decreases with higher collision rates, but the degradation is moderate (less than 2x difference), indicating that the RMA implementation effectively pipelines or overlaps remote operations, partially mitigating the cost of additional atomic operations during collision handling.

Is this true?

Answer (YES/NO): NO